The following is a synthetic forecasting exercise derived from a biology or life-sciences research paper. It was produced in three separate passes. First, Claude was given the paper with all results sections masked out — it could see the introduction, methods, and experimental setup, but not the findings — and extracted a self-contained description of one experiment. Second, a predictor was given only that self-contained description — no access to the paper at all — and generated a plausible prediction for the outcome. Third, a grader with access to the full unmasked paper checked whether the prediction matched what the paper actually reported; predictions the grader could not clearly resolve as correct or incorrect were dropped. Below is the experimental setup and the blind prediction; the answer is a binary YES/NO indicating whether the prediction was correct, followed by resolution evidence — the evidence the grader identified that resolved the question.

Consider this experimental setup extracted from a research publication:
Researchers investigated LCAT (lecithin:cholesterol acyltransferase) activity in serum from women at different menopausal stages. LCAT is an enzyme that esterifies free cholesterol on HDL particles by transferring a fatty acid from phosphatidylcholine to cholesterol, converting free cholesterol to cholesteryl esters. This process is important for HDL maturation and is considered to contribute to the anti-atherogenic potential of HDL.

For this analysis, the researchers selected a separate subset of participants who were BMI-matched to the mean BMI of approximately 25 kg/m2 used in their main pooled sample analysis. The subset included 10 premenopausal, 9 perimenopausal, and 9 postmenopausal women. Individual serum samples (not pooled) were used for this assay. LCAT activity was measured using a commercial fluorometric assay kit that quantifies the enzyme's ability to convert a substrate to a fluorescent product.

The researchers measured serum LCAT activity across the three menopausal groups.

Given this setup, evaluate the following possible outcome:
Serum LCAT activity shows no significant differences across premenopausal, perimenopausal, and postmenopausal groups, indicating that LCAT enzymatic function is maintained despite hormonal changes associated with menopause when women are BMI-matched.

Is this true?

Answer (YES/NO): YES